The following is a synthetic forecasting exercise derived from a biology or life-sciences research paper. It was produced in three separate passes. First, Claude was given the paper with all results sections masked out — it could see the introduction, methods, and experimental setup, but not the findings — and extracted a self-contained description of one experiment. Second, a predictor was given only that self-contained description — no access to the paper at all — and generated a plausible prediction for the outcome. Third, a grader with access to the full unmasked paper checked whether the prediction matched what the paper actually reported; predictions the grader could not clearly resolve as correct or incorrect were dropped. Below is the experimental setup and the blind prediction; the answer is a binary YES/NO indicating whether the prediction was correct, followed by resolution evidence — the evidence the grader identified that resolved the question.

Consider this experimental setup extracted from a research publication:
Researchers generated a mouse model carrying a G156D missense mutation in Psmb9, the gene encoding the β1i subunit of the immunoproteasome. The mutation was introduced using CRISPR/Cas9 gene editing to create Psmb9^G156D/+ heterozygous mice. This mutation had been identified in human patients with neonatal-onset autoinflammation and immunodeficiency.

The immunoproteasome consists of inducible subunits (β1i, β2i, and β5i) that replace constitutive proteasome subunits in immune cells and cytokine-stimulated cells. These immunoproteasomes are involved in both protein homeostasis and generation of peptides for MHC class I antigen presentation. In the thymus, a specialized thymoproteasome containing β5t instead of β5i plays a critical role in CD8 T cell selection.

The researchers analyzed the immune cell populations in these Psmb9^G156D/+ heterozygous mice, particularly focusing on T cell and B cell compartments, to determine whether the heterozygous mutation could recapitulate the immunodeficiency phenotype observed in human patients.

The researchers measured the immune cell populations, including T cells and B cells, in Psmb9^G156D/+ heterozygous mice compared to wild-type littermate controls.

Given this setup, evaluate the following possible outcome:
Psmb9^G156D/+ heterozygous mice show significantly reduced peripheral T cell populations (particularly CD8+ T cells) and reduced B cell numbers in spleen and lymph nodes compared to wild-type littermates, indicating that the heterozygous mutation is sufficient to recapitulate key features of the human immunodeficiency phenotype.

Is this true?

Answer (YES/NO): YES